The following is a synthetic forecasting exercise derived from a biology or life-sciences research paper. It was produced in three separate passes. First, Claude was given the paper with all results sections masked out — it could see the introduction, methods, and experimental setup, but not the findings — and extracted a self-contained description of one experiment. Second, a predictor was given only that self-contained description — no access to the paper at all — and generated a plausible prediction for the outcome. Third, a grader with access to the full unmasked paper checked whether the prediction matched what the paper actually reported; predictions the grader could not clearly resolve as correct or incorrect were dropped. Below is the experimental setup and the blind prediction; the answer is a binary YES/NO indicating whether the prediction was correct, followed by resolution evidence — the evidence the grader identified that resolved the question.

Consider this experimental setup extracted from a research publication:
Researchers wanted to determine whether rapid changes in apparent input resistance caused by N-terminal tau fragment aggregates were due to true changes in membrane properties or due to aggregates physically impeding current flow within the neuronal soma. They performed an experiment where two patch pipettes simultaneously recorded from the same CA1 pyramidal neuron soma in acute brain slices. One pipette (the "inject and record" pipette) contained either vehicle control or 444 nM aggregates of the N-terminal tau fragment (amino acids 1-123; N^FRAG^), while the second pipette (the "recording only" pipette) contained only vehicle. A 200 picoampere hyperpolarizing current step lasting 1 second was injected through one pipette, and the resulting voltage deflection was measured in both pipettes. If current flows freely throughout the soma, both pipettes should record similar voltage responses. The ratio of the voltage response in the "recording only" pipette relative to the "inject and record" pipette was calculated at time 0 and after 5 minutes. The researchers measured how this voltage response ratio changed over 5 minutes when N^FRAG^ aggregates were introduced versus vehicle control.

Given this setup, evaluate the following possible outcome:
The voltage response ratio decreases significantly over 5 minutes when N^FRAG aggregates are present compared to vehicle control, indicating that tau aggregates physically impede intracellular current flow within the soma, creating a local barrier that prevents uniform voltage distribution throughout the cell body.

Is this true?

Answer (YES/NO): YES